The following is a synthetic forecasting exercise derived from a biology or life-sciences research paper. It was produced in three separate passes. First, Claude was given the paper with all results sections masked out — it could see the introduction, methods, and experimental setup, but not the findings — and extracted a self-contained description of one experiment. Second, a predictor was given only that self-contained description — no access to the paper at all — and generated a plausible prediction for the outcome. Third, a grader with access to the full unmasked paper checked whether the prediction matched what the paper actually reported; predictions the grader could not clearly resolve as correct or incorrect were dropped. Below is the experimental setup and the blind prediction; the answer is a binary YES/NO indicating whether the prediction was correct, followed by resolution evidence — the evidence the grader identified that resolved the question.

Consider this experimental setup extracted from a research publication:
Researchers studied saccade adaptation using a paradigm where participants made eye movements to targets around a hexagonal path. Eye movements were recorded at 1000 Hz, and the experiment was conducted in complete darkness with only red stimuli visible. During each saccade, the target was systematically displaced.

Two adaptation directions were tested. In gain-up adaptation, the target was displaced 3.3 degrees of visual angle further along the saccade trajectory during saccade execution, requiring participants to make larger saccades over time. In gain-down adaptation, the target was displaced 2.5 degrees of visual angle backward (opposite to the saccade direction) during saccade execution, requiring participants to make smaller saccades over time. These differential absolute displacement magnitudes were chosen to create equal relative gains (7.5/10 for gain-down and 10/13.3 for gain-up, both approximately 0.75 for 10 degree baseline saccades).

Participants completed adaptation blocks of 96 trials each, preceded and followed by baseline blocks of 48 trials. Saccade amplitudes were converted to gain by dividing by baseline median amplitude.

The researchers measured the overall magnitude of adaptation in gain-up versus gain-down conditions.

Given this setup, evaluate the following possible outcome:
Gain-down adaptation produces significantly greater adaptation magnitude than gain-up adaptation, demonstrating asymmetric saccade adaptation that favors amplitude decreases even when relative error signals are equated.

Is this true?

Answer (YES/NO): YES